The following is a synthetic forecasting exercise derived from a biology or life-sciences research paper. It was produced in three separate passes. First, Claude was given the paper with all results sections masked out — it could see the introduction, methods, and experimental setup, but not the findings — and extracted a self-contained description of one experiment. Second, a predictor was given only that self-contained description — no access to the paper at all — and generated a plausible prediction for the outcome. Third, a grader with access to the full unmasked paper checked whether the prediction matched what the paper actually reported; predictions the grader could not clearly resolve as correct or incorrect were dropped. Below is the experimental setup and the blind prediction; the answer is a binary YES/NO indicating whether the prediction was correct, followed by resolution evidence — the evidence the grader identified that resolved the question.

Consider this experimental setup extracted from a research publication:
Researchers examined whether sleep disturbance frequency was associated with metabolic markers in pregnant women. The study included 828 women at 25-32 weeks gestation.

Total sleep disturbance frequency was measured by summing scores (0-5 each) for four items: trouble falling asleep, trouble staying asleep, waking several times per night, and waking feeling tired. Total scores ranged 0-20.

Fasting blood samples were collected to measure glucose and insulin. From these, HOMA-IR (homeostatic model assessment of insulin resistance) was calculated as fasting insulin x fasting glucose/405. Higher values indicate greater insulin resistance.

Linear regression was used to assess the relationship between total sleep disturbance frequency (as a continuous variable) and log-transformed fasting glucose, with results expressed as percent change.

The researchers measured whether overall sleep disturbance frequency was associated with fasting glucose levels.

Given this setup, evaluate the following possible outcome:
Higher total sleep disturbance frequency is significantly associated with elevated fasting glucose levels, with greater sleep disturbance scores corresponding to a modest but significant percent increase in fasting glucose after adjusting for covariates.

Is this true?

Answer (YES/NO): NO